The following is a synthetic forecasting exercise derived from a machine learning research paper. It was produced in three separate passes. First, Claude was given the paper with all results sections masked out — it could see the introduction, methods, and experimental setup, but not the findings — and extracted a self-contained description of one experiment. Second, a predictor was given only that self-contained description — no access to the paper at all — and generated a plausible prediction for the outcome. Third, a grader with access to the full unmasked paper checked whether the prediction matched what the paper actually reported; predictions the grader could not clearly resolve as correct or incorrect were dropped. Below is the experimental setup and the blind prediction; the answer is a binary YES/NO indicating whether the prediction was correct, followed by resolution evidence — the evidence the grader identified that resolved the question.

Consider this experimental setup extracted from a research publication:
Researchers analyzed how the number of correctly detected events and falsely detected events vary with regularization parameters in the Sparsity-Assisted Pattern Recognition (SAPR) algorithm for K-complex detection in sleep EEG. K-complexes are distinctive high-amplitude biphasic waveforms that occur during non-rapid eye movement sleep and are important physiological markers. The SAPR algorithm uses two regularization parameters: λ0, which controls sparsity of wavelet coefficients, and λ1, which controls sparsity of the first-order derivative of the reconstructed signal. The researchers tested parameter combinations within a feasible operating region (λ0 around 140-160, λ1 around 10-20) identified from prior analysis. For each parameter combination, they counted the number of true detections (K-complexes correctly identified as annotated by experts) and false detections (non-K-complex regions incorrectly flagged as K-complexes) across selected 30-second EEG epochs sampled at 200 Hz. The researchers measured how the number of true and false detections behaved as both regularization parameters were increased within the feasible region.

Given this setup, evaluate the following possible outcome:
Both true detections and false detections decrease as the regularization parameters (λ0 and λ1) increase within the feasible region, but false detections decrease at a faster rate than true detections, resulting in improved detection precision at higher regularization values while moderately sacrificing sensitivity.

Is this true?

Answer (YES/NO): NO